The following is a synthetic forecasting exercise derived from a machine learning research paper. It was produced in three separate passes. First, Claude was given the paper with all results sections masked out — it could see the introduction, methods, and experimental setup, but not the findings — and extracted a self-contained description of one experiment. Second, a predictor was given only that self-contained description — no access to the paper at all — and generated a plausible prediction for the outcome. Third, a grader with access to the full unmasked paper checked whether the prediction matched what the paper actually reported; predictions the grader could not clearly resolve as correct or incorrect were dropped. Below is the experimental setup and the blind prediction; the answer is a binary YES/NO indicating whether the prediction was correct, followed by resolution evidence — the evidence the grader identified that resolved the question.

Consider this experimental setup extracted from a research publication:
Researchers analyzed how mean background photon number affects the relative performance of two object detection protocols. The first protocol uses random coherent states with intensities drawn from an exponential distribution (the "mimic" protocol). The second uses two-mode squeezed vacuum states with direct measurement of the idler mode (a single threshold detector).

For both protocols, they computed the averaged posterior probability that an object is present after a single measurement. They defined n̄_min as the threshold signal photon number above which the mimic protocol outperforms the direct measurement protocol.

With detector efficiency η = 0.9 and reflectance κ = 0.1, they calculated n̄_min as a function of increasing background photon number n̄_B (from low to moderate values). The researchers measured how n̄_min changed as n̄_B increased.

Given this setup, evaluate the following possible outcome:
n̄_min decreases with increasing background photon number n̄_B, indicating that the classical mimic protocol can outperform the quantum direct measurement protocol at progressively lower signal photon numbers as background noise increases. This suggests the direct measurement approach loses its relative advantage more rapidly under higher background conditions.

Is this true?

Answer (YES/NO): YES